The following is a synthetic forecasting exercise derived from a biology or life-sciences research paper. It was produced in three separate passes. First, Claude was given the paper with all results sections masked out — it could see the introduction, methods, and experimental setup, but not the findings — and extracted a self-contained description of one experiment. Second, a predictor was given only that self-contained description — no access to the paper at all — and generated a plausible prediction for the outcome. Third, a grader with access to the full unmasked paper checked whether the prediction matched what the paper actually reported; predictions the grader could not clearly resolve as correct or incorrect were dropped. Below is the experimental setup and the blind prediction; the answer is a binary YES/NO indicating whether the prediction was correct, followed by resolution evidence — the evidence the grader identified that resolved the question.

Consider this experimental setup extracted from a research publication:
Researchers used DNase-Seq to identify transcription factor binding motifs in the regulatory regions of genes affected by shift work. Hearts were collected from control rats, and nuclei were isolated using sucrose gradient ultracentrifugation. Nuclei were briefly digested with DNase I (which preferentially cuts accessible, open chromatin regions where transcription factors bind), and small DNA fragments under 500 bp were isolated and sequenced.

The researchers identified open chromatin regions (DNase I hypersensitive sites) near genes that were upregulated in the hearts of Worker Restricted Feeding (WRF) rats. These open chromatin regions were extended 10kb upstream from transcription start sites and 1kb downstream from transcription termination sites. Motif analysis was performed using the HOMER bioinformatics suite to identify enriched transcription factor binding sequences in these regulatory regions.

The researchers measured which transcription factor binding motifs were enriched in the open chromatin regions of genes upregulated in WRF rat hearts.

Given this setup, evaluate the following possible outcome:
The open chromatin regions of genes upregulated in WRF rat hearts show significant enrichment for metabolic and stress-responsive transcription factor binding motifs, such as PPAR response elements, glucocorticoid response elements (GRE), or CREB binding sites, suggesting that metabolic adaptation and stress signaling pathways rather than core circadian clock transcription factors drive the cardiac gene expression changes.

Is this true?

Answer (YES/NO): NO